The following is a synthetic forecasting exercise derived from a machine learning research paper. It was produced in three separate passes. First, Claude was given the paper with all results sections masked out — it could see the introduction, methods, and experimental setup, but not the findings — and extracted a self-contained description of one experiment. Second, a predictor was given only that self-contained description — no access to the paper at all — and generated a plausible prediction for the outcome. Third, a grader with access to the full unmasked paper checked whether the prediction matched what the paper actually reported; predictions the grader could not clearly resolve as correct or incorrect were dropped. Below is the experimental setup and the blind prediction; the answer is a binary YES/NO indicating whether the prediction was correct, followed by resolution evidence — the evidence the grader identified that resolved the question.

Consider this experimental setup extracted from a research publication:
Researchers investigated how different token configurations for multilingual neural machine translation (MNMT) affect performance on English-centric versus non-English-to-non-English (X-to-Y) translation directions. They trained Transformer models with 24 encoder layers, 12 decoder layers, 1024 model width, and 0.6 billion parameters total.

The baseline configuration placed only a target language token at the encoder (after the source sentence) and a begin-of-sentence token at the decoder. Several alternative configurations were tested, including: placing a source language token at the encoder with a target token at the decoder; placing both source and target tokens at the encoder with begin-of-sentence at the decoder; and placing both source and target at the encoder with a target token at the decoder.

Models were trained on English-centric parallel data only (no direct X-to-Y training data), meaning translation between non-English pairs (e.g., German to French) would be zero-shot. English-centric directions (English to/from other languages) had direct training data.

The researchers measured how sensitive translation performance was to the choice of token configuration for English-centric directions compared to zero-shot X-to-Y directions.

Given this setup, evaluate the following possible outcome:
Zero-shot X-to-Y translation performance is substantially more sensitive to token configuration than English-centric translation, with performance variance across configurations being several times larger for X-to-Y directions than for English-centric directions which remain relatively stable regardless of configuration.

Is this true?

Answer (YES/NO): YES